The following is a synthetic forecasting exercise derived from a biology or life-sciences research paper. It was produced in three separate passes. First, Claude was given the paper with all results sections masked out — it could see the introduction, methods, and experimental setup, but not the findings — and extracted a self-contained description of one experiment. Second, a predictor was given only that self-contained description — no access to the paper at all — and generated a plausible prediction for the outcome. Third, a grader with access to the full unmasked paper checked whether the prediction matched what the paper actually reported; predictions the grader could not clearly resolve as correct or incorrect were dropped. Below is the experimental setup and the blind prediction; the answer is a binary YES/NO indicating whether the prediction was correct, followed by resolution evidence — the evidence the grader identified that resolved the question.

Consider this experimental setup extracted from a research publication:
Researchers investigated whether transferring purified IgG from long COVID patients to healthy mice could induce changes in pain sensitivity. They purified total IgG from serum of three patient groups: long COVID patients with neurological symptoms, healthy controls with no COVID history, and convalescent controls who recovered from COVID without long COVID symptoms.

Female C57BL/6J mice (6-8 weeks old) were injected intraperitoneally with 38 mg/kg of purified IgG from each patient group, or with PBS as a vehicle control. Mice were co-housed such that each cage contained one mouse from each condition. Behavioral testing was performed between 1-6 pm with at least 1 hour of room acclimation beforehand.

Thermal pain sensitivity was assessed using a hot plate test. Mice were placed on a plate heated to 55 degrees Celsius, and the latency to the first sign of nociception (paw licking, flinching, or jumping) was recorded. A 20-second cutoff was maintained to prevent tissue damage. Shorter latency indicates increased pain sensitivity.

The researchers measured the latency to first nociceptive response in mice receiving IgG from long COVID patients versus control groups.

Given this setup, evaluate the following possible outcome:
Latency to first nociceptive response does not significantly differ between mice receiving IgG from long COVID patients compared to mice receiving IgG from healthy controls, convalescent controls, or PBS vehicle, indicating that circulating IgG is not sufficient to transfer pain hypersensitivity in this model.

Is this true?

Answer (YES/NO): NO